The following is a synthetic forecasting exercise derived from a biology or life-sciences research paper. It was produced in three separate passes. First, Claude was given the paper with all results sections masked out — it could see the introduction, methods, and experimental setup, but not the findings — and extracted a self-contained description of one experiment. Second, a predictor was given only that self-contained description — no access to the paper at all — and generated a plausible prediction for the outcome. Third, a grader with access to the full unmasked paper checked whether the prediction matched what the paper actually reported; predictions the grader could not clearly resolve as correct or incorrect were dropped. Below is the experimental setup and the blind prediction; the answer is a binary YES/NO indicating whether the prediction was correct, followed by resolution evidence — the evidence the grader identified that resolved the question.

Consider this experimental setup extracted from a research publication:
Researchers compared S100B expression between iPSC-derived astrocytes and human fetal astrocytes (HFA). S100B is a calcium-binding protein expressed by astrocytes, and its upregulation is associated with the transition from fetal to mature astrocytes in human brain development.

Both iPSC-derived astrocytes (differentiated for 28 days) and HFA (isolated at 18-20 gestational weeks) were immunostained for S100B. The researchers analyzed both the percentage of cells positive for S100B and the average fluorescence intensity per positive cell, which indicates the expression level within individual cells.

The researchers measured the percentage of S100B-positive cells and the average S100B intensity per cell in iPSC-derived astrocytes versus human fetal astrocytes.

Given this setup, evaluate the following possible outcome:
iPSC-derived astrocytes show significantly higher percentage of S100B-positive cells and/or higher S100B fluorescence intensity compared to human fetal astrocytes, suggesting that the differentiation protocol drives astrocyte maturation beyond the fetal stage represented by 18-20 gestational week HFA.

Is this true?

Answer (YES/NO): YES